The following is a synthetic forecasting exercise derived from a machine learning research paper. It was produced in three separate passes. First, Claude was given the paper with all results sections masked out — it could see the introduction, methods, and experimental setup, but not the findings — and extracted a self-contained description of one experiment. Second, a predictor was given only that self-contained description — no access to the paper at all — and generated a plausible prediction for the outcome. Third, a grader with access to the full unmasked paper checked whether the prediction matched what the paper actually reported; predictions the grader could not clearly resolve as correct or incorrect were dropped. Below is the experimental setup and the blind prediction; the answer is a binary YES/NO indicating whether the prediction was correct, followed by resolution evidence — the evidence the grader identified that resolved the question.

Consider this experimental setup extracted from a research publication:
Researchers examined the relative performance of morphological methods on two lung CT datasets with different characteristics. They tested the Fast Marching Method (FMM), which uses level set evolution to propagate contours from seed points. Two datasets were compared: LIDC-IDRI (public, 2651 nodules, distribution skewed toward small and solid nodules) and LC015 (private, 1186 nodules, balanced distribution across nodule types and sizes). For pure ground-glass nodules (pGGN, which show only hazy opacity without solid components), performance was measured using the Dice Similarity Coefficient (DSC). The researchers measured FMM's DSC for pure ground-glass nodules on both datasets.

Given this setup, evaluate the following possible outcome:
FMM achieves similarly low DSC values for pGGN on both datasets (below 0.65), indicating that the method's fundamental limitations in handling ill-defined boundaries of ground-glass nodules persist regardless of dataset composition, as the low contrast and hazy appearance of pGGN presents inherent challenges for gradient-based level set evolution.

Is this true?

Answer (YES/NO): YES